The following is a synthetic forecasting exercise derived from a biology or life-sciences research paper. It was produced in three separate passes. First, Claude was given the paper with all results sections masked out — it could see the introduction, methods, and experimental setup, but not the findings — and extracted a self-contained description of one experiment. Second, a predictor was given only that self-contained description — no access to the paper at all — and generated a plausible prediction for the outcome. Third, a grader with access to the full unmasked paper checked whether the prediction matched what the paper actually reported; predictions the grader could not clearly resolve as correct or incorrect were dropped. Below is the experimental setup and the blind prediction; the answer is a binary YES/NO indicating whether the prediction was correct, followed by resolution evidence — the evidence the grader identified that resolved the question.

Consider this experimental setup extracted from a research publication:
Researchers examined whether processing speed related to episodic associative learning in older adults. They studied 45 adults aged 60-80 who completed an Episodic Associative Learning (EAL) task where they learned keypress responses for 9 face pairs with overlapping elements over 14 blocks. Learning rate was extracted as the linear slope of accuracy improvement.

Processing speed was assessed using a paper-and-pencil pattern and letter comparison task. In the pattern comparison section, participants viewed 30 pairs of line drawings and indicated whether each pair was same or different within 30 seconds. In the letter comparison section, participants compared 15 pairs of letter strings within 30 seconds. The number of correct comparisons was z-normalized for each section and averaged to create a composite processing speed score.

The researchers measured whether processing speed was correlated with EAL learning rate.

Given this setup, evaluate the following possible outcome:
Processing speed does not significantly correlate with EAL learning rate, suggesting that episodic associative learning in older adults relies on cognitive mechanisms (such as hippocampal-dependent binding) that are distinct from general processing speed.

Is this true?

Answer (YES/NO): YES